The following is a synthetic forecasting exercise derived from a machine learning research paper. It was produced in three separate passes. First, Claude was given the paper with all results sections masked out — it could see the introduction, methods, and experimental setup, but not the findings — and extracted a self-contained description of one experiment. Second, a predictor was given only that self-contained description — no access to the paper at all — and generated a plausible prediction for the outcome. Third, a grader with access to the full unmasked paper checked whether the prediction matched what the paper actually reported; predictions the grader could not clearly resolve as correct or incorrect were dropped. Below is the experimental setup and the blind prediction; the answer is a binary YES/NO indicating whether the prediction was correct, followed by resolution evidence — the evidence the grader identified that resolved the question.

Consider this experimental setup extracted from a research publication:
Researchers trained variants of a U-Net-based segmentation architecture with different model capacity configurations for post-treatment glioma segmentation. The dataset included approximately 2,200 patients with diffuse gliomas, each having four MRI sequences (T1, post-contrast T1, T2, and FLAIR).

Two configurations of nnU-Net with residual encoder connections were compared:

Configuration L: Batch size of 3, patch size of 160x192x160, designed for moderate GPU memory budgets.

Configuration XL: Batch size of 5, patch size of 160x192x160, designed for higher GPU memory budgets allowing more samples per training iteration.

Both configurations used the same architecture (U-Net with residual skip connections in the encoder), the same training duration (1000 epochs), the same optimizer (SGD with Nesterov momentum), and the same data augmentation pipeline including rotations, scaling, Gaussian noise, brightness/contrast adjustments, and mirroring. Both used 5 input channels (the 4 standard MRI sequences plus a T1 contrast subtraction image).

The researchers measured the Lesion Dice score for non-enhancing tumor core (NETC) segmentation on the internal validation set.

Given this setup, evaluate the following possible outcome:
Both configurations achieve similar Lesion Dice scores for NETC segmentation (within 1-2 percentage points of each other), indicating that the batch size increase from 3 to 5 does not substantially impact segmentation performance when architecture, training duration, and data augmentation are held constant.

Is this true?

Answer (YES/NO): YES